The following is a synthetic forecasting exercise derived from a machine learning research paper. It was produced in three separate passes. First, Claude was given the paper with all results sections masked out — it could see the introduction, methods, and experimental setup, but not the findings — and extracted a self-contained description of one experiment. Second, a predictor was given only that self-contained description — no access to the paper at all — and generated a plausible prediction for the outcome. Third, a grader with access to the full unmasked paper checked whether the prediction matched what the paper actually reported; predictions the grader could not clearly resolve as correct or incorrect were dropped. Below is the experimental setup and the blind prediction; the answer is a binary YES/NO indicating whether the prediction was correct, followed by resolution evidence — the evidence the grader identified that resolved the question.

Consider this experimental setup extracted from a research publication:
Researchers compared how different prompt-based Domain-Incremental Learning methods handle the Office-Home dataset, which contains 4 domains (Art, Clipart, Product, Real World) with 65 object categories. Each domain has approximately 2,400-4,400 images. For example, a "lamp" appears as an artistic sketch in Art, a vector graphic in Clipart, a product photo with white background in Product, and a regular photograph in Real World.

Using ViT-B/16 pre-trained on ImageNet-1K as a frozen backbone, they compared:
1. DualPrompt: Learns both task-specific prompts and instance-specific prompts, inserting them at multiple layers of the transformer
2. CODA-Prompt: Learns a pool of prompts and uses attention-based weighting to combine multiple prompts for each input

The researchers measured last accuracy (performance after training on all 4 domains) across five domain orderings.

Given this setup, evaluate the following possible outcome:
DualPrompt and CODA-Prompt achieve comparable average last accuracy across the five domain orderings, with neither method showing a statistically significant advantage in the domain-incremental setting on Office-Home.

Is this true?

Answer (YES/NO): NO